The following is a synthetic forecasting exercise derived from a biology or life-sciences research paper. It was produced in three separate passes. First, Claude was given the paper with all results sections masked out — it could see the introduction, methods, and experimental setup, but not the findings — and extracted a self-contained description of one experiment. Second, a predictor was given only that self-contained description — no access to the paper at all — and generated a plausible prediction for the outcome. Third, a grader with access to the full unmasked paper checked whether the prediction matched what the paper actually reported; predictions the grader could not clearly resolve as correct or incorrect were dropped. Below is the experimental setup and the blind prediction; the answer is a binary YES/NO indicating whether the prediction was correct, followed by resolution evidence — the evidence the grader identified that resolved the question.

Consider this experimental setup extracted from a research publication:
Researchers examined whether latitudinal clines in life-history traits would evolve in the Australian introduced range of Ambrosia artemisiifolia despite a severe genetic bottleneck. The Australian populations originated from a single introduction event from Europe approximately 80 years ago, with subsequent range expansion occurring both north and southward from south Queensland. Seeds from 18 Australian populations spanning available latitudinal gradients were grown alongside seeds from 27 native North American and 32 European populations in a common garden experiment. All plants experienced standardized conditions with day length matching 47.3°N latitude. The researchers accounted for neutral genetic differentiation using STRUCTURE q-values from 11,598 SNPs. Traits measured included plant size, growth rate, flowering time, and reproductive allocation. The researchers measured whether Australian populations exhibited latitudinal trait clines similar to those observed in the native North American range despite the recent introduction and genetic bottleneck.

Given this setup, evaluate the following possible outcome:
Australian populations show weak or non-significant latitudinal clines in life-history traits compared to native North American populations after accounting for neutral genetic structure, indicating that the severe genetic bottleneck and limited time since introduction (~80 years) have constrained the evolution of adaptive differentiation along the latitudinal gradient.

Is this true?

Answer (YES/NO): NO